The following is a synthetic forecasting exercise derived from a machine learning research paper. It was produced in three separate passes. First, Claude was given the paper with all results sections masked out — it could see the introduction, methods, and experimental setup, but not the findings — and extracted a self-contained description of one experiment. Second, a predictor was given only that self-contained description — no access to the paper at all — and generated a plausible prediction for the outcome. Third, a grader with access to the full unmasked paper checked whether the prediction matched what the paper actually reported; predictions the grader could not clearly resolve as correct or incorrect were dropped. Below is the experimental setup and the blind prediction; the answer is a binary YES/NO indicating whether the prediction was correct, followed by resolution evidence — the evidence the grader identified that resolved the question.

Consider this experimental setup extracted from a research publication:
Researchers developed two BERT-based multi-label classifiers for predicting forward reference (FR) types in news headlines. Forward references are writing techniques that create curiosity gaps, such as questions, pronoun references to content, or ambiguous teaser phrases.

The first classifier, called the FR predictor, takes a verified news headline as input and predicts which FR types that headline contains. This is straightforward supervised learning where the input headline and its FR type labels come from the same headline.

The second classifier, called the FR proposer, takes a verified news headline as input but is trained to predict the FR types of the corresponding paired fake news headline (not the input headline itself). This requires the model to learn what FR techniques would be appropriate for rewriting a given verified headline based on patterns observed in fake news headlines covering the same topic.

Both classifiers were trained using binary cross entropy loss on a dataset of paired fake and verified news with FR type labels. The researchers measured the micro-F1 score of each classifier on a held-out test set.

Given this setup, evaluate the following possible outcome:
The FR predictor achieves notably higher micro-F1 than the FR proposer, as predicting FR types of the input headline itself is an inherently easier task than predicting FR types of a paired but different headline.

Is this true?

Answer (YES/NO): YES